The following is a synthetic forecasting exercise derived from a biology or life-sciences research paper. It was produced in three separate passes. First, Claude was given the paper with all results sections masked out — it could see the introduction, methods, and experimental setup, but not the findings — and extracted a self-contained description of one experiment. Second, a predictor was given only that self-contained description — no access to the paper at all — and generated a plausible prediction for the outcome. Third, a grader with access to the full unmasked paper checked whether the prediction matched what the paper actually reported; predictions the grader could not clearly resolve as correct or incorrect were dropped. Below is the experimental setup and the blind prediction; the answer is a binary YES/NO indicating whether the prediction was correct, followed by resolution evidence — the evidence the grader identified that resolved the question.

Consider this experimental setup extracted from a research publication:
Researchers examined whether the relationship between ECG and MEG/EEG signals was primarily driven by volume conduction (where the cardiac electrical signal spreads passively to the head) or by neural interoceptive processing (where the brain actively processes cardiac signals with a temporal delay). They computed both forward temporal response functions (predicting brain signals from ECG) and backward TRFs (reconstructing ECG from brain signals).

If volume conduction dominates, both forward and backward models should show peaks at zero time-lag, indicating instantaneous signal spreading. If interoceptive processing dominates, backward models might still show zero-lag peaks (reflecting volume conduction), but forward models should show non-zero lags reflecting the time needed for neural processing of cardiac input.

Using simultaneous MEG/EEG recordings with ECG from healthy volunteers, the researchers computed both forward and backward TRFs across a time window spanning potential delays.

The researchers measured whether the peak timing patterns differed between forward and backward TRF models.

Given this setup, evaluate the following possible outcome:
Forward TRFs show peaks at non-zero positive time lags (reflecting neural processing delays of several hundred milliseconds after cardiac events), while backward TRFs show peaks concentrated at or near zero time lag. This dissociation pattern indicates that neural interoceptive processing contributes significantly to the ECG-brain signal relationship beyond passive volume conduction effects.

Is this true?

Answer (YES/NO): NO